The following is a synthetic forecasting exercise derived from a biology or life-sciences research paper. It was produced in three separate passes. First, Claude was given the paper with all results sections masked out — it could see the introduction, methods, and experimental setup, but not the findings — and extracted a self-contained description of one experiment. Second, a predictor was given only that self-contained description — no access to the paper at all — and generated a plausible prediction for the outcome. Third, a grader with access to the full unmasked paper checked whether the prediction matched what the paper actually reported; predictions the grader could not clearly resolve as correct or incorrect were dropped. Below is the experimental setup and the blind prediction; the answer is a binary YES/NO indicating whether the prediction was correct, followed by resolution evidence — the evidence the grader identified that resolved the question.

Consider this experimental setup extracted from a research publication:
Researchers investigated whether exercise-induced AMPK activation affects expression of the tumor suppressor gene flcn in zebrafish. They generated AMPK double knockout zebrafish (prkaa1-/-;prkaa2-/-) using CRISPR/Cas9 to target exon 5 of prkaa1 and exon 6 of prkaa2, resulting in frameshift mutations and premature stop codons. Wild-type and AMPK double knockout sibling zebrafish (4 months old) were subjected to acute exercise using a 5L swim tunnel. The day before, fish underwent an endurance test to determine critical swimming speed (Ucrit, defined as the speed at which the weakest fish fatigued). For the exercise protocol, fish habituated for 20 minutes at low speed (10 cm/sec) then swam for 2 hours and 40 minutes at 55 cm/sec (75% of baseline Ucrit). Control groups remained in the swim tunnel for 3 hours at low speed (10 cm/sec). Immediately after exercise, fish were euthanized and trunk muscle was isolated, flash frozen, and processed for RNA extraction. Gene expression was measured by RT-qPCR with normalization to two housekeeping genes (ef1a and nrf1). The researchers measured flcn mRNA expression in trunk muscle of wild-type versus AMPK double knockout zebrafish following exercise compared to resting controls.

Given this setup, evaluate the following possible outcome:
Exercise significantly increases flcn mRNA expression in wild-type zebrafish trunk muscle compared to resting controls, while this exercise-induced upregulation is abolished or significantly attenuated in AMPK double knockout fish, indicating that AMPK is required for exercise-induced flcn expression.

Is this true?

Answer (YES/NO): YES